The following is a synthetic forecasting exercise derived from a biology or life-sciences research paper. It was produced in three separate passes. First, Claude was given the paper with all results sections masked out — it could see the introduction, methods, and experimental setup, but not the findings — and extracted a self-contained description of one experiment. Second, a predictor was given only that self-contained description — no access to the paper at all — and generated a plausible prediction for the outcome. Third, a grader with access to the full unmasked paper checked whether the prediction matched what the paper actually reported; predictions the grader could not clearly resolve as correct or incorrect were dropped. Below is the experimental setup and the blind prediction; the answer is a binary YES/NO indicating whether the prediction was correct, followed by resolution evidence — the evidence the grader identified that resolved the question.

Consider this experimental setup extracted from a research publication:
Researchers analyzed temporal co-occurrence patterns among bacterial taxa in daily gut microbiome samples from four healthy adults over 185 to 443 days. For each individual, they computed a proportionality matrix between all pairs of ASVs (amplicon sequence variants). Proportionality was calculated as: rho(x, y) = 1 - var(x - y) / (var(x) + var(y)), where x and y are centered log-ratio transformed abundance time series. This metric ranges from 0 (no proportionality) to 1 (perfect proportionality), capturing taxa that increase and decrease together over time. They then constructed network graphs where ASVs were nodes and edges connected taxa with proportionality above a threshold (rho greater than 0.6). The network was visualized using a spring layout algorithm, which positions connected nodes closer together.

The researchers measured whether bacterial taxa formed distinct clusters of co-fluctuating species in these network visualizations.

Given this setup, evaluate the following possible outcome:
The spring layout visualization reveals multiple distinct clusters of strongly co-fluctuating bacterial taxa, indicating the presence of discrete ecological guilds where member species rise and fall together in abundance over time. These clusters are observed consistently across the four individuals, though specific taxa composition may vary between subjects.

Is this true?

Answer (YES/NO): NO